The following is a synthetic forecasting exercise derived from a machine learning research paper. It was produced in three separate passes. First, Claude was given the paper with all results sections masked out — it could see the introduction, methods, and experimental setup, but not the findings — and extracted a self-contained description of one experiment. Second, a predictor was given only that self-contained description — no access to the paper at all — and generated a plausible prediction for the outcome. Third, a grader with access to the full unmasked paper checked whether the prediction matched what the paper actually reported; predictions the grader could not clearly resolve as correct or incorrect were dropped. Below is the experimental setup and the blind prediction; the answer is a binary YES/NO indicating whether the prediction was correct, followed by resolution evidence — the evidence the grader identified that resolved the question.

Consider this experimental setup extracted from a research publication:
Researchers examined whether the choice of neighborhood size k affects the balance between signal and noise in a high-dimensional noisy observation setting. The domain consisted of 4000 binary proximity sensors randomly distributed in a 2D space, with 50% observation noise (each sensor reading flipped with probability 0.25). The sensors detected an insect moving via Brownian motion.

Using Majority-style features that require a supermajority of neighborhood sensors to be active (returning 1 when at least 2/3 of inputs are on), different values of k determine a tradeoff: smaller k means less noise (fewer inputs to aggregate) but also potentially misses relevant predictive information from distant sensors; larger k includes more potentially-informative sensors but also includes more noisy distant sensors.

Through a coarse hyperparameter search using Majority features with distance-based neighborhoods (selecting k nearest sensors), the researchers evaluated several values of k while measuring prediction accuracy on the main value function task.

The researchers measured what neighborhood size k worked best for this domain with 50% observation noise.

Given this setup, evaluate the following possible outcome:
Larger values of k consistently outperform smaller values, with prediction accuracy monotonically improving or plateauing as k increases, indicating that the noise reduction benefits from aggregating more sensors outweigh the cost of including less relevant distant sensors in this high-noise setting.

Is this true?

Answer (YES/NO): NO